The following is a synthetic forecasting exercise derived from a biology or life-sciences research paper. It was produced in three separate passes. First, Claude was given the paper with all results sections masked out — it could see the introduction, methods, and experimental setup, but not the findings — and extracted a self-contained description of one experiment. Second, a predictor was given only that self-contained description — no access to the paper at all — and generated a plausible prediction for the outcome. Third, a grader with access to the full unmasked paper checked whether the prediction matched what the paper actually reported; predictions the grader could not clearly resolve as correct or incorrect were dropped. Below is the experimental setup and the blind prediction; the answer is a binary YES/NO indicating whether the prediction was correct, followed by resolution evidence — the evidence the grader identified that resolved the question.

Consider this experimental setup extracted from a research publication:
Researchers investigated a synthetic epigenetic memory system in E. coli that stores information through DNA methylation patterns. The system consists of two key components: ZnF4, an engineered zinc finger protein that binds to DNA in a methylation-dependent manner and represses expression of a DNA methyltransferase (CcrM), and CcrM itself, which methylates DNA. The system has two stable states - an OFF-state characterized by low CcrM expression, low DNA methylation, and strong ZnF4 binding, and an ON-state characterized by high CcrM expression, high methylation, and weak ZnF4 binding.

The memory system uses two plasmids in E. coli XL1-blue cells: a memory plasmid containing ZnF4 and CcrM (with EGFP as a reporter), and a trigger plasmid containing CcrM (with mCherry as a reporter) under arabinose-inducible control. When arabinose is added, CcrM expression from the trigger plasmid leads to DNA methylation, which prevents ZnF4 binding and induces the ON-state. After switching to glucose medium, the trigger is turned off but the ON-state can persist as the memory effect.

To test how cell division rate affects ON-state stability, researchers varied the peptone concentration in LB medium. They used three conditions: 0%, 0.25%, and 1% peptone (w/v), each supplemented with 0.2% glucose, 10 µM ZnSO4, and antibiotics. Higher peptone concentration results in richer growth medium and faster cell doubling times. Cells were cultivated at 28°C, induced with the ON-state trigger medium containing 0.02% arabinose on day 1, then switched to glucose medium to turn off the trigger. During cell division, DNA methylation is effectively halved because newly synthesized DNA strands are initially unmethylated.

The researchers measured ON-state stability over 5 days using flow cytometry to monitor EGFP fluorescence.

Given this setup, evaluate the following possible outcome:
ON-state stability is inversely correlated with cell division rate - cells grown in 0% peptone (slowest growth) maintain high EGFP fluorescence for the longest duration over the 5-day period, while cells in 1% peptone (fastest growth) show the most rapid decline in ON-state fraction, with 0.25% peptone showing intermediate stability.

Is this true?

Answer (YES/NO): NO